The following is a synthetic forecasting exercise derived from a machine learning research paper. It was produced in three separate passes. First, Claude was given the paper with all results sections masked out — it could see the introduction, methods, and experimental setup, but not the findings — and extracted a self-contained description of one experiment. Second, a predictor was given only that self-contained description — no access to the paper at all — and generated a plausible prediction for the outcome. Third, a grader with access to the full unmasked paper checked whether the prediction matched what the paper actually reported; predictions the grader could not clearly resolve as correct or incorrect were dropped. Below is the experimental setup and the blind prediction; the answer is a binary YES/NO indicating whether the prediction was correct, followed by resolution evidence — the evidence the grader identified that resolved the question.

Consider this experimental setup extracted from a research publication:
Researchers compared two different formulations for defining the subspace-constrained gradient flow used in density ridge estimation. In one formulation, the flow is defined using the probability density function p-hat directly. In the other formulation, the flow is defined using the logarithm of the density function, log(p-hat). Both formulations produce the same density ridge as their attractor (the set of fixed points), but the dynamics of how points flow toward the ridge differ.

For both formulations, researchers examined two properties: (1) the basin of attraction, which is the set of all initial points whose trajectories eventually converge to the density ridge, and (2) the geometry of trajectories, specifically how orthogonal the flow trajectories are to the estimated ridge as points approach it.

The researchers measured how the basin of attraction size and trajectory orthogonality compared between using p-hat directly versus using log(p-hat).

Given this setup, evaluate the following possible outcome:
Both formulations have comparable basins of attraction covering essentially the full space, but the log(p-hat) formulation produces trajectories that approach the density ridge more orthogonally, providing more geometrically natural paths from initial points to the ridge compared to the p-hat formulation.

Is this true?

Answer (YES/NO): NO